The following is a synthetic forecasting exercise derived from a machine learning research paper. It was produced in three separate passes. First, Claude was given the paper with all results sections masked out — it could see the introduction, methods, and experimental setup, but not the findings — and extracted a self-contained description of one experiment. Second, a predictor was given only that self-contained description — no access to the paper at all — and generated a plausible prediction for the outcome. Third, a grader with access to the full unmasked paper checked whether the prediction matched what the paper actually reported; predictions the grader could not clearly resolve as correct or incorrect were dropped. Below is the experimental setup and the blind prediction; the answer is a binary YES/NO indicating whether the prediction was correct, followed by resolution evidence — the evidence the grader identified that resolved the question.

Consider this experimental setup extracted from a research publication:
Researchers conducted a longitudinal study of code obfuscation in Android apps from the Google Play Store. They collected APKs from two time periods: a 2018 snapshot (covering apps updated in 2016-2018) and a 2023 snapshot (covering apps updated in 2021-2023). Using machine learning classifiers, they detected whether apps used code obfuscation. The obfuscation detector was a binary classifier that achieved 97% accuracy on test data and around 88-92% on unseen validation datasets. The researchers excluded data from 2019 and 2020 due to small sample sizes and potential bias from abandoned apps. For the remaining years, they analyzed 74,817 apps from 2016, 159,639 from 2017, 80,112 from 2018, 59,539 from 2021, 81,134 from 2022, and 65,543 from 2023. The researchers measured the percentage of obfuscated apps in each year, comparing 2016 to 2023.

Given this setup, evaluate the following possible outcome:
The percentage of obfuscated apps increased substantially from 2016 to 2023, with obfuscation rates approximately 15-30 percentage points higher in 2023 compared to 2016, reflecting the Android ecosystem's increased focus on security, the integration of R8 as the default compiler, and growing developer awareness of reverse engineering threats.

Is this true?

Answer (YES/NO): NO